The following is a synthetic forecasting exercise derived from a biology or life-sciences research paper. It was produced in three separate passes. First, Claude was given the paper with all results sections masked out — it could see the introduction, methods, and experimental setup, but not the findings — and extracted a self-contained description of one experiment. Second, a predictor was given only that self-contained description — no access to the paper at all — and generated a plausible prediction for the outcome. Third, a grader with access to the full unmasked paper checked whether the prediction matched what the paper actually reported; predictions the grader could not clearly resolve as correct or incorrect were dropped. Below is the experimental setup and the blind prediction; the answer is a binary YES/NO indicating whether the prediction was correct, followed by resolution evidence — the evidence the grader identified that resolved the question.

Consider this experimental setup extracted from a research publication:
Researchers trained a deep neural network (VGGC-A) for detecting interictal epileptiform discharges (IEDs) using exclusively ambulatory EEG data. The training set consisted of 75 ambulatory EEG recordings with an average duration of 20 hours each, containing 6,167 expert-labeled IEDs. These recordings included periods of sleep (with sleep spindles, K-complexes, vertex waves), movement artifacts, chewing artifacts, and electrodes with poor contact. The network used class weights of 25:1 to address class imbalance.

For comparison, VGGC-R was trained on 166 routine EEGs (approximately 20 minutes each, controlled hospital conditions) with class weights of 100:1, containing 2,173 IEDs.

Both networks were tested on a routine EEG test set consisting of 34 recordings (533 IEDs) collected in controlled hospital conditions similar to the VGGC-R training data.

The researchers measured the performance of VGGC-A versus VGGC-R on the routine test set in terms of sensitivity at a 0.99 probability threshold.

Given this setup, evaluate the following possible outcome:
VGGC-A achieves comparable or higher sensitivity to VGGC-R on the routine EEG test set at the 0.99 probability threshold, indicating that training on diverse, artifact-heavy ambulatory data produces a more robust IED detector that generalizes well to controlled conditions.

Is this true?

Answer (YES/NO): NO